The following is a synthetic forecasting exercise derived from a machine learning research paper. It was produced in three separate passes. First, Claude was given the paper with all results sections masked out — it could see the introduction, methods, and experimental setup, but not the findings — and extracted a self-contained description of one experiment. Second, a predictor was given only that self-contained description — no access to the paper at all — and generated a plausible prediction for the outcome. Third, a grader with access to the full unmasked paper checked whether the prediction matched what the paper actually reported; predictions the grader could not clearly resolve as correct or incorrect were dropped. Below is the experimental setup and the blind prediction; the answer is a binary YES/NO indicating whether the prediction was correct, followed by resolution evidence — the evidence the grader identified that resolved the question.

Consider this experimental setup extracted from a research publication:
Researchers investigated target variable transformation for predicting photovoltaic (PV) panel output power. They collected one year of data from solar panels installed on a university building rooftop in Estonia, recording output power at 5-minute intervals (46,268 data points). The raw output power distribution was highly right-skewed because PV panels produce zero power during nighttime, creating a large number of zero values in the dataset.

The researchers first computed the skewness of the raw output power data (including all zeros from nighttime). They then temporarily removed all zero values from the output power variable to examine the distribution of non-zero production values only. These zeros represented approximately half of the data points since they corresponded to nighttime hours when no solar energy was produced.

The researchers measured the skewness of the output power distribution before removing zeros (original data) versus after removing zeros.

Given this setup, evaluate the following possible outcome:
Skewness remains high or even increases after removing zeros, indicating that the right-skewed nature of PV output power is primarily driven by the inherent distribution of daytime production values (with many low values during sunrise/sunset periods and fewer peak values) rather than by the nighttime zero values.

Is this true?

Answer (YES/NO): NO